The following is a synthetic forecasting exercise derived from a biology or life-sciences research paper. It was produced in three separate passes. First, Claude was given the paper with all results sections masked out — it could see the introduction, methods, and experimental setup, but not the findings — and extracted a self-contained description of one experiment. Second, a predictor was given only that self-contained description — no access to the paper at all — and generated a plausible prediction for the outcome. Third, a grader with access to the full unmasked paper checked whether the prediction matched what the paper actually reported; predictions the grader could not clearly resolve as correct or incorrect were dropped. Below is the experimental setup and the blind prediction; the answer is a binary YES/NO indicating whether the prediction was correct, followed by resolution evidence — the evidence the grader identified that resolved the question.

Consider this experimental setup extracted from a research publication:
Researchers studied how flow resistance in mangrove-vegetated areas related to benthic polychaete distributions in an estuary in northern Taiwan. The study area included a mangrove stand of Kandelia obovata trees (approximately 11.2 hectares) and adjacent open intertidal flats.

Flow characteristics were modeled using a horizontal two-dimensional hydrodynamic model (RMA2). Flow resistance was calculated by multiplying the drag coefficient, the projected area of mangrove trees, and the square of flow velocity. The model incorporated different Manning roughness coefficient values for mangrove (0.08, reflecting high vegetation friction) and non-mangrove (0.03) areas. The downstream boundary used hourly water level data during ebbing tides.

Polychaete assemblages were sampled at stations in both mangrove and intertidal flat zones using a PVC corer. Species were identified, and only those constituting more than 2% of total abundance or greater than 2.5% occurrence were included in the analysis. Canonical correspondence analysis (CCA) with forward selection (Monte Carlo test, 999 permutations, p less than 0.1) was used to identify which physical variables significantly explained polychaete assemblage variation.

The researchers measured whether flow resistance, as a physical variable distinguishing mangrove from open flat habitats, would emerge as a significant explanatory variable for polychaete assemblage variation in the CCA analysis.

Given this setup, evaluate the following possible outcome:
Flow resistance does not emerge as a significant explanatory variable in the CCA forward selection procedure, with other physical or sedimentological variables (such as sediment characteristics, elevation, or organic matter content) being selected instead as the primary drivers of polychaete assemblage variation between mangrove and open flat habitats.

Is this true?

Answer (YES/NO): YES